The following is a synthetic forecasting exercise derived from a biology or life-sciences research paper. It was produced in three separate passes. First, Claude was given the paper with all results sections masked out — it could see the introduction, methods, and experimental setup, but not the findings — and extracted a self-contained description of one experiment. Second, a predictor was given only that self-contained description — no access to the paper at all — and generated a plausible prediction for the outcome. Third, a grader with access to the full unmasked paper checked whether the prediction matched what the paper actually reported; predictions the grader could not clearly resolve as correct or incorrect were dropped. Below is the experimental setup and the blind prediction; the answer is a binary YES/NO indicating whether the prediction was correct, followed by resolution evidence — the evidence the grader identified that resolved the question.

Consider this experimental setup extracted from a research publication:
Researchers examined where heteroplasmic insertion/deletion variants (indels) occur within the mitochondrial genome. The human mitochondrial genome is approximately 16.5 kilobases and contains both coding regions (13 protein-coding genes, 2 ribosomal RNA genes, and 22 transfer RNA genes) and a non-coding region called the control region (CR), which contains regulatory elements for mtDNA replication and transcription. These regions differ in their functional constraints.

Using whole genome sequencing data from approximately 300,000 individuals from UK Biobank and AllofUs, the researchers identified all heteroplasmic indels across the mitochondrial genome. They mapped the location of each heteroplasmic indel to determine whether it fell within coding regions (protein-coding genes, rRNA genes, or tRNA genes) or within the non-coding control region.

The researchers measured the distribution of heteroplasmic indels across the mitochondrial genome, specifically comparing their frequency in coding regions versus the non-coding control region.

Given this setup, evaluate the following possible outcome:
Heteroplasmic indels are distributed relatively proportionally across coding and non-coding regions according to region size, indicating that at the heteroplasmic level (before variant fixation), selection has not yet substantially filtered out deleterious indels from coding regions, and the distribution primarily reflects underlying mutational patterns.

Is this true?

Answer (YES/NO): NO